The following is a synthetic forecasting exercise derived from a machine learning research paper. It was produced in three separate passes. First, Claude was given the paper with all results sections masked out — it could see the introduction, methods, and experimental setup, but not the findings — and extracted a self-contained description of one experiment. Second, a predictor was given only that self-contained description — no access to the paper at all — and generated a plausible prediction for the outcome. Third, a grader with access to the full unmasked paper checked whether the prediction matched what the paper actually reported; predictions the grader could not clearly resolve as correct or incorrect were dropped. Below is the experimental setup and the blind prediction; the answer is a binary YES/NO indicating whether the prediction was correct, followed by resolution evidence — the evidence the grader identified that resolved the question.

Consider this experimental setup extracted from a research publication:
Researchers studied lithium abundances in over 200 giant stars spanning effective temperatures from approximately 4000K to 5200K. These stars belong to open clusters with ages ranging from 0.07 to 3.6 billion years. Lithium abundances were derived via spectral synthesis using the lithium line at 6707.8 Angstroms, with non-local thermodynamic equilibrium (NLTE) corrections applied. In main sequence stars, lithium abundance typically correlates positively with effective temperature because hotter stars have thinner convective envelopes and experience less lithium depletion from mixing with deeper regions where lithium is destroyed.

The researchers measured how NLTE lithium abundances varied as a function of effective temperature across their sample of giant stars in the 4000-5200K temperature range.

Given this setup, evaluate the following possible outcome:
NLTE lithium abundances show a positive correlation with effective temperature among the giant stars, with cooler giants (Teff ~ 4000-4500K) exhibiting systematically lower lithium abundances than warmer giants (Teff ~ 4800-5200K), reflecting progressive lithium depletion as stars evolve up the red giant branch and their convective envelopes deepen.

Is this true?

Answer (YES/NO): NO